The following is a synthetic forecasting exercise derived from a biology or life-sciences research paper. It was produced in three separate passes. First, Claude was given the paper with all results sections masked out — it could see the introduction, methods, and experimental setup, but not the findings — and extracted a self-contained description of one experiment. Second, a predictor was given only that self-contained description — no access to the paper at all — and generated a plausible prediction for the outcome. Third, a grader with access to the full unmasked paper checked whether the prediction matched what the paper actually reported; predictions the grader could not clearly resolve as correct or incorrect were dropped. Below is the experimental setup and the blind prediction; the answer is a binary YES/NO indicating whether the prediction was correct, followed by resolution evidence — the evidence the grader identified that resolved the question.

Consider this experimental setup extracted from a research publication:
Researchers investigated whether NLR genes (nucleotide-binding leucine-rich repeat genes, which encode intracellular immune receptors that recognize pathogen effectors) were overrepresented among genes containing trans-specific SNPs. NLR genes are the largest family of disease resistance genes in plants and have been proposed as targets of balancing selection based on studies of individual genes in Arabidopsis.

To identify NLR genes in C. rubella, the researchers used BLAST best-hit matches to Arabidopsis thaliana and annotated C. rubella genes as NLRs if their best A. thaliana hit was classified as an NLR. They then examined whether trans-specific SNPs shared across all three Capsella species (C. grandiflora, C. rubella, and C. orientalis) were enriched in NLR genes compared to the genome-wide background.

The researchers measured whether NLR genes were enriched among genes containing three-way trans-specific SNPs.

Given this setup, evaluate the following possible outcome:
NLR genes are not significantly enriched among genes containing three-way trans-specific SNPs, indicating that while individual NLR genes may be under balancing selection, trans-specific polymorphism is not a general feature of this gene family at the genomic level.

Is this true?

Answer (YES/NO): NO